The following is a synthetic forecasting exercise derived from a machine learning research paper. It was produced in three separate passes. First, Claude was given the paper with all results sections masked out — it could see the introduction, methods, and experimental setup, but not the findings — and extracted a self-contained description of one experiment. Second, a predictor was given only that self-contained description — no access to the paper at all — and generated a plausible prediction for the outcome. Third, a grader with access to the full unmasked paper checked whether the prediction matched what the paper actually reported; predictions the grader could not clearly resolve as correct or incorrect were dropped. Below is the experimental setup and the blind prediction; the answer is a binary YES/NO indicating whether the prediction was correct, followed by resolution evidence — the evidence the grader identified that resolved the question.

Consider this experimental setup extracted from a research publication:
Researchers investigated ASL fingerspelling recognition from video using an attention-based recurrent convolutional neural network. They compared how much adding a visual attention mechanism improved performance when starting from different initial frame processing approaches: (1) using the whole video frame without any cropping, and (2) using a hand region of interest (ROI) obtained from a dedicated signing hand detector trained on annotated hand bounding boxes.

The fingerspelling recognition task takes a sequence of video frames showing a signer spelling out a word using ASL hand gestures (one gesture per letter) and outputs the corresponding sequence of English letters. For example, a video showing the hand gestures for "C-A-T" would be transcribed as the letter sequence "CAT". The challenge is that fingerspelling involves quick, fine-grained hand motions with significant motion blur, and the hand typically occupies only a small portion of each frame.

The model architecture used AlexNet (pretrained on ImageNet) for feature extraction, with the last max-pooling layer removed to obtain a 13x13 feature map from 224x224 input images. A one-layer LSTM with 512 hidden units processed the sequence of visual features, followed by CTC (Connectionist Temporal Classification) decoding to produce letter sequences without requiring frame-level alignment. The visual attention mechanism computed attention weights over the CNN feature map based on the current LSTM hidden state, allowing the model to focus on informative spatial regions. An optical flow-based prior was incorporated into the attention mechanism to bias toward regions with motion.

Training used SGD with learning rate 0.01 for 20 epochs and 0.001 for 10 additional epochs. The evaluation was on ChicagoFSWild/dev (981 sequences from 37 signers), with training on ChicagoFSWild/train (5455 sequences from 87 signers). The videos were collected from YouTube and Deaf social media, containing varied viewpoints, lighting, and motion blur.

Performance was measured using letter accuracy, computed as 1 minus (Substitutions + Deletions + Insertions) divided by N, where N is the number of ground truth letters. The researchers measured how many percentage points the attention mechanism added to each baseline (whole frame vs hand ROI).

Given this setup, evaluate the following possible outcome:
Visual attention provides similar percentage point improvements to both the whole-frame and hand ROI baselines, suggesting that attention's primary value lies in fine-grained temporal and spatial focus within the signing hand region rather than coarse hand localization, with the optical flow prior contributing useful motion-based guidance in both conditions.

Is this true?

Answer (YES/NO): NO